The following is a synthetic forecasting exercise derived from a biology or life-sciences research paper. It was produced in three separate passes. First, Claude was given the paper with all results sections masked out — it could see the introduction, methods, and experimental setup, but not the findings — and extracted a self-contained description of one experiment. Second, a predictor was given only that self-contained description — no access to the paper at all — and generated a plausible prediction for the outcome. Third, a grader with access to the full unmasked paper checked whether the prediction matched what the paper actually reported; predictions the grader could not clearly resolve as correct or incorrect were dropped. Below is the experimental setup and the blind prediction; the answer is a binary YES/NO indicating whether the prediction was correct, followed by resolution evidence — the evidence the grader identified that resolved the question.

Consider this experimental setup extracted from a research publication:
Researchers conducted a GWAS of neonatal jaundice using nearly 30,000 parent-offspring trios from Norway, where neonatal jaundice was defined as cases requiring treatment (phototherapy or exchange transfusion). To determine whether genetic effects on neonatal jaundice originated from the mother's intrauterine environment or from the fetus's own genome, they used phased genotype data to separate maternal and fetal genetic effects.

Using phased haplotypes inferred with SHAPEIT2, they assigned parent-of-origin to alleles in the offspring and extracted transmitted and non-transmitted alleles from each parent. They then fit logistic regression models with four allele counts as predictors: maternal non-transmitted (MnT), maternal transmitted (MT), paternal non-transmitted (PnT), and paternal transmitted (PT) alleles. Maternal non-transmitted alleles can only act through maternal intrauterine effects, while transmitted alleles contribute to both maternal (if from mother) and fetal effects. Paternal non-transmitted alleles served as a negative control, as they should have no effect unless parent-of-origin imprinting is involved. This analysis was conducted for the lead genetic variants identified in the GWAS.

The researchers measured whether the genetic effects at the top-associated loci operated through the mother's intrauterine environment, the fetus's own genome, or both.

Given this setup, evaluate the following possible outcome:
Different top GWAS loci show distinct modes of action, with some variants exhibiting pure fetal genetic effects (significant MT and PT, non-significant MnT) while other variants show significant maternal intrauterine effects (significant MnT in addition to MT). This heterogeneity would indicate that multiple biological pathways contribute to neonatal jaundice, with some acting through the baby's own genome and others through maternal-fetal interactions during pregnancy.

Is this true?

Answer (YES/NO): YES